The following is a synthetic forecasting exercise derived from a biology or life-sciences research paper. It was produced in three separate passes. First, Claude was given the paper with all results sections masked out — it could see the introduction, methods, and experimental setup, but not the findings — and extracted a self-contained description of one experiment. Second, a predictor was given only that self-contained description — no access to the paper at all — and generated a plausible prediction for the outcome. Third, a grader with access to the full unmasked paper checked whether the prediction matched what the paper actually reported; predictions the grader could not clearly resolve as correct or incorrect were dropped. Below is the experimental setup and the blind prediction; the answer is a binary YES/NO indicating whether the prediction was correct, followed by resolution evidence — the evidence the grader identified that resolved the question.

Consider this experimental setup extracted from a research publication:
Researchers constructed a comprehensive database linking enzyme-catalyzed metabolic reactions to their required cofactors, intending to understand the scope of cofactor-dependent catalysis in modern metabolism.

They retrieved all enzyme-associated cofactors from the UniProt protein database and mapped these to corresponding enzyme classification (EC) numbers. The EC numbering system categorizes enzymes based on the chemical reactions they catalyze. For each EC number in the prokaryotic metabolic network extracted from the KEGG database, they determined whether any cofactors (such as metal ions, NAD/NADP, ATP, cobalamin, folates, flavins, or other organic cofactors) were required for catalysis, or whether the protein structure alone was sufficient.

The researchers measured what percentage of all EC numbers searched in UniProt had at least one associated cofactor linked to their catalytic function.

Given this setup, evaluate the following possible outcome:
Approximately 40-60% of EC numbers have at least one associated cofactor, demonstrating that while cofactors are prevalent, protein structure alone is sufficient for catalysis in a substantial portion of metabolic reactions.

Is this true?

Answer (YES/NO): NO